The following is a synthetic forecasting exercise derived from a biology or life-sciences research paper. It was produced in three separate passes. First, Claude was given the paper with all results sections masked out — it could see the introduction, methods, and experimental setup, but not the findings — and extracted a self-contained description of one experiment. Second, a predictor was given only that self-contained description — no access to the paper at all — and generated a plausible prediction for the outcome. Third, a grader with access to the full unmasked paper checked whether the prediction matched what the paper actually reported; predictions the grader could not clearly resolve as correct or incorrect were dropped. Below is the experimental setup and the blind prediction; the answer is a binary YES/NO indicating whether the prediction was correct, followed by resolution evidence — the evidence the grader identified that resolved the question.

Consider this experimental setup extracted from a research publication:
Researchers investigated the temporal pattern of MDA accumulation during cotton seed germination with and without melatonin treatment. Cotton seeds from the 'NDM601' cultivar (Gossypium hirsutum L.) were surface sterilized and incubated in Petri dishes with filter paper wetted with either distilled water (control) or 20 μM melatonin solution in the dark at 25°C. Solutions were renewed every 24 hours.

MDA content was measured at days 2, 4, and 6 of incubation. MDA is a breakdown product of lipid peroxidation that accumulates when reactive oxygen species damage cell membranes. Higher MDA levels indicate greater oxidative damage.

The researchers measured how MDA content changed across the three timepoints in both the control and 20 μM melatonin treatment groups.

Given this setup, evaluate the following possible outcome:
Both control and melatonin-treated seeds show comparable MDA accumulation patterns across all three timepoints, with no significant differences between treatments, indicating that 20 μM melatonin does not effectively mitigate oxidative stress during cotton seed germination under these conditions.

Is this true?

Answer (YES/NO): NO